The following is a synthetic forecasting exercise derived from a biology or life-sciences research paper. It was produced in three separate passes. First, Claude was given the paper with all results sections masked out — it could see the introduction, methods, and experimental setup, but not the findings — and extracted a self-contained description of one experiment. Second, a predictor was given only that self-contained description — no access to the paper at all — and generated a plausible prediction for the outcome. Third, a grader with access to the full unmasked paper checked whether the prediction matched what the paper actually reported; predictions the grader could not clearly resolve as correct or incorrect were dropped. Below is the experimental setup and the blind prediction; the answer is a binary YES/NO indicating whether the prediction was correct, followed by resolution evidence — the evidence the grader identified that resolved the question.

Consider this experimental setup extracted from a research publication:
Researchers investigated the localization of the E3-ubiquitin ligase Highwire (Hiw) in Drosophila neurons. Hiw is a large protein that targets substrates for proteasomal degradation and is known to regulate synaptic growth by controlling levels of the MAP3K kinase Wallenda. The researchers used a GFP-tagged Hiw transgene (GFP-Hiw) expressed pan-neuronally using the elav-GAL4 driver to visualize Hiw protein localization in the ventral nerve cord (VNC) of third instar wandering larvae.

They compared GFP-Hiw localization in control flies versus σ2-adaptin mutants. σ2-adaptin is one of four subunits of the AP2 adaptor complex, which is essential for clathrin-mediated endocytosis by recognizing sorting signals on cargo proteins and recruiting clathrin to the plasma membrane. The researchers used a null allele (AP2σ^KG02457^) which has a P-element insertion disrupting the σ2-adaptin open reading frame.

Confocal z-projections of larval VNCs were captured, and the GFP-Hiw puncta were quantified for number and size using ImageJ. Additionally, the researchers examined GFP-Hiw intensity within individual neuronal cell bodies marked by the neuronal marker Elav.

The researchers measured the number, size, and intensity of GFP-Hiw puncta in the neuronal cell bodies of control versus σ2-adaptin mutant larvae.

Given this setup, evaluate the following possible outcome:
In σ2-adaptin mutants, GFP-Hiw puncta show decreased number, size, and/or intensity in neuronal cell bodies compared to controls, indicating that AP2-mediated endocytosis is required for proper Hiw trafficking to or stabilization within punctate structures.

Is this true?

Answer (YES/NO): NO